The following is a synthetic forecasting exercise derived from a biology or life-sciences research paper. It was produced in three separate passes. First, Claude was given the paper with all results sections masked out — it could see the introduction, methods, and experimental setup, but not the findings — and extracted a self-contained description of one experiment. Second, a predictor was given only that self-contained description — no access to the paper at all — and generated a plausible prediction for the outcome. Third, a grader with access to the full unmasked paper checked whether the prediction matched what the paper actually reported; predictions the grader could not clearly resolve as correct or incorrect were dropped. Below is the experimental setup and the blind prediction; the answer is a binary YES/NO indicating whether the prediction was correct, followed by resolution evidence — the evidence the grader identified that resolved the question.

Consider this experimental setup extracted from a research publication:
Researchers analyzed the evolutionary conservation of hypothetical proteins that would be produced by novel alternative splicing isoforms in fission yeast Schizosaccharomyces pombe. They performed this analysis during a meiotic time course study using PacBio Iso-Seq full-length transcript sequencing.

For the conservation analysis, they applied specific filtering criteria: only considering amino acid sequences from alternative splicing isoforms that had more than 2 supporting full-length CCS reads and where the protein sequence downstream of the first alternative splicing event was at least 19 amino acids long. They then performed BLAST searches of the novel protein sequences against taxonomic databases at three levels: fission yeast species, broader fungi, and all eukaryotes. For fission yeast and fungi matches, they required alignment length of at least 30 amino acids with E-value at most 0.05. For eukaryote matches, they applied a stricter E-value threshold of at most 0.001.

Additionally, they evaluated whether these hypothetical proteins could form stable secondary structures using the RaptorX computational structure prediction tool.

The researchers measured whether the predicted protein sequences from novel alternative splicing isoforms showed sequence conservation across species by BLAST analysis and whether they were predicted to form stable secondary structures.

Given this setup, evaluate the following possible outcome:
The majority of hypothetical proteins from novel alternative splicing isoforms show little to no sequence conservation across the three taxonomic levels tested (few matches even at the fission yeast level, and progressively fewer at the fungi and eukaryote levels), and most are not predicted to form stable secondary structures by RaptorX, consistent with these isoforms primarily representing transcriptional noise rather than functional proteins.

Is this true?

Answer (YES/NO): NO